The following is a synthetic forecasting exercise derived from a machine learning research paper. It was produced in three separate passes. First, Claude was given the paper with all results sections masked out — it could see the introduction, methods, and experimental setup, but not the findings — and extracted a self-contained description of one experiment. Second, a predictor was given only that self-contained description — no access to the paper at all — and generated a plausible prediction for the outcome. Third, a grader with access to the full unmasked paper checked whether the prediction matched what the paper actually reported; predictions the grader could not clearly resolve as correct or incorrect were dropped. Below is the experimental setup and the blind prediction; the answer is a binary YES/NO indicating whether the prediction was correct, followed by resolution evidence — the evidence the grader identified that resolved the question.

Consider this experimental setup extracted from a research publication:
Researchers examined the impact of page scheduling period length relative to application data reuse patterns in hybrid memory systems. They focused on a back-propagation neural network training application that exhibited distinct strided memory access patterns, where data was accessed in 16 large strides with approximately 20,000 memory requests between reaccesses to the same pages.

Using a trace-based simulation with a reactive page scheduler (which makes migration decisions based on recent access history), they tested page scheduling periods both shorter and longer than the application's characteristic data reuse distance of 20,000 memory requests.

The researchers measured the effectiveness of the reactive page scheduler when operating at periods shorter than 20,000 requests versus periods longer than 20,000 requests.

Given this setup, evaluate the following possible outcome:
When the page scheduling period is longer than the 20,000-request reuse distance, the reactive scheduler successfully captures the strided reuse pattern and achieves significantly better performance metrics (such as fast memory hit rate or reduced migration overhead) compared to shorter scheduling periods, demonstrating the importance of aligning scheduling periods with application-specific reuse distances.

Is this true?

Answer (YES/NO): YES